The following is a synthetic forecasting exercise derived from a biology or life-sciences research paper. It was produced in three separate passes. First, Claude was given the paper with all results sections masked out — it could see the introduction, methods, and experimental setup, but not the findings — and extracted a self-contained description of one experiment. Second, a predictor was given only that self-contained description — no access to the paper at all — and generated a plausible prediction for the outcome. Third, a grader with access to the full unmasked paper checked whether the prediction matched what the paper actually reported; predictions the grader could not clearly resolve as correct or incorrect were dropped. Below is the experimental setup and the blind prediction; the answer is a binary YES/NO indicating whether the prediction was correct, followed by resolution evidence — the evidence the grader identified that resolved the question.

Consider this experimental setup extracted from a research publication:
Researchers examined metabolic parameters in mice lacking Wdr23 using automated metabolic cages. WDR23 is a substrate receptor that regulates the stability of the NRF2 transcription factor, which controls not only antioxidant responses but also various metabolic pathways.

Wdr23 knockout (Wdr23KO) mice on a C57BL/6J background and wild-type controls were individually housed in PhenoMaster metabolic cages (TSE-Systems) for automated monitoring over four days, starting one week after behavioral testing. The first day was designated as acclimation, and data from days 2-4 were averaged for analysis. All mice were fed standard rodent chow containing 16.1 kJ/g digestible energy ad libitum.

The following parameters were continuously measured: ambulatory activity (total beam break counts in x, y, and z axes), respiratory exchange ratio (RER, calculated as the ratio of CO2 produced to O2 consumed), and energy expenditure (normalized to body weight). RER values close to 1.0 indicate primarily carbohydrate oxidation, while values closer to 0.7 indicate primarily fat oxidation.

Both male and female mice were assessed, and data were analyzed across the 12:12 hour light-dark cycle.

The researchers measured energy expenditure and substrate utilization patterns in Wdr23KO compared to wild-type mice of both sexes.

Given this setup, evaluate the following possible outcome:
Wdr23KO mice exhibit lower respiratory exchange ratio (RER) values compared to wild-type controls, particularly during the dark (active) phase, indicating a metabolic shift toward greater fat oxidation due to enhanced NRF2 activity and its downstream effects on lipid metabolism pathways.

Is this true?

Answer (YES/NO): NO